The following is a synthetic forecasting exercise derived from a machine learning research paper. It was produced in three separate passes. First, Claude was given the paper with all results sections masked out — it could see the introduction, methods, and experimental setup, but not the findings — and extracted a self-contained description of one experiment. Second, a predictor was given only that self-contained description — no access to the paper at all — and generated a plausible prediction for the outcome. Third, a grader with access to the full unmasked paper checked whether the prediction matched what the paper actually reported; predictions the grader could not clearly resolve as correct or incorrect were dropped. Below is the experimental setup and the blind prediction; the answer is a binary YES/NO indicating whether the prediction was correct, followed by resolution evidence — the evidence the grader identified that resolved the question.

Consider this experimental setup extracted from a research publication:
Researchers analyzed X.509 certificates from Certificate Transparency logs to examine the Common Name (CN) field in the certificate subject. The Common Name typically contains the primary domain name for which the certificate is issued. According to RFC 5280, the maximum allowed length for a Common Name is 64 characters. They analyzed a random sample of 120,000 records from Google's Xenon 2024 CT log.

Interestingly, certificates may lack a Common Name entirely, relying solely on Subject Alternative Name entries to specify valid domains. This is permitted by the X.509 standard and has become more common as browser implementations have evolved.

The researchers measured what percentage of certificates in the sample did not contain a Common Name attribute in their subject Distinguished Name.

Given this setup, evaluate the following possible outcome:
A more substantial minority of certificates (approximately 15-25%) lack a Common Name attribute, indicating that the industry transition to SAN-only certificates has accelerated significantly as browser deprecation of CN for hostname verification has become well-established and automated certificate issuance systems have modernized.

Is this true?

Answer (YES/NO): NO